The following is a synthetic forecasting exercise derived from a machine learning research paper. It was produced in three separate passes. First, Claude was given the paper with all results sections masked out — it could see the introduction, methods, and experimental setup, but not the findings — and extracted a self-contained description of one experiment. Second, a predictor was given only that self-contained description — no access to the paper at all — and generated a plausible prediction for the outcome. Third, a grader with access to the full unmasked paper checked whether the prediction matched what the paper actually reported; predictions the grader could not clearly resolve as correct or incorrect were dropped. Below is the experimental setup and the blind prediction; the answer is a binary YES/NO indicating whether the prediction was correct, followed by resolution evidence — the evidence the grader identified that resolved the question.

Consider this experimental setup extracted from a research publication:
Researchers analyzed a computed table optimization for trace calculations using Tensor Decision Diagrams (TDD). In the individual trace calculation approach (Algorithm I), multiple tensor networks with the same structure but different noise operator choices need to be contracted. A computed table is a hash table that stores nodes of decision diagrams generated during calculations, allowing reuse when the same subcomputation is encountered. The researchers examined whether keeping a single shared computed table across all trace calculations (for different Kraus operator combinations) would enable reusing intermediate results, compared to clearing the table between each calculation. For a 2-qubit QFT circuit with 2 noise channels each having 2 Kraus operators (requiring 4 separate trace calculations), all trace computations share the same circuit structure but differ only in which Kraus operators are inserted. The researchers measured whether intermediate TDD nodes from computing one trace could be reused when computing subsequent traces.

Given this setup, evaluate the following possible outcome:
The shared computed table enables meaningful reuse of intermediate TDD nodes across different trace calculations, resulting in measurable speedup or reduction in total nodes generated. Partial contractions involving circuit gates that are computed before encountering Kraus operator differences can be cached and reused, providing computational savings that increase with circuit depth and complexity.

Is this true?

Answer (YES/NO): YES